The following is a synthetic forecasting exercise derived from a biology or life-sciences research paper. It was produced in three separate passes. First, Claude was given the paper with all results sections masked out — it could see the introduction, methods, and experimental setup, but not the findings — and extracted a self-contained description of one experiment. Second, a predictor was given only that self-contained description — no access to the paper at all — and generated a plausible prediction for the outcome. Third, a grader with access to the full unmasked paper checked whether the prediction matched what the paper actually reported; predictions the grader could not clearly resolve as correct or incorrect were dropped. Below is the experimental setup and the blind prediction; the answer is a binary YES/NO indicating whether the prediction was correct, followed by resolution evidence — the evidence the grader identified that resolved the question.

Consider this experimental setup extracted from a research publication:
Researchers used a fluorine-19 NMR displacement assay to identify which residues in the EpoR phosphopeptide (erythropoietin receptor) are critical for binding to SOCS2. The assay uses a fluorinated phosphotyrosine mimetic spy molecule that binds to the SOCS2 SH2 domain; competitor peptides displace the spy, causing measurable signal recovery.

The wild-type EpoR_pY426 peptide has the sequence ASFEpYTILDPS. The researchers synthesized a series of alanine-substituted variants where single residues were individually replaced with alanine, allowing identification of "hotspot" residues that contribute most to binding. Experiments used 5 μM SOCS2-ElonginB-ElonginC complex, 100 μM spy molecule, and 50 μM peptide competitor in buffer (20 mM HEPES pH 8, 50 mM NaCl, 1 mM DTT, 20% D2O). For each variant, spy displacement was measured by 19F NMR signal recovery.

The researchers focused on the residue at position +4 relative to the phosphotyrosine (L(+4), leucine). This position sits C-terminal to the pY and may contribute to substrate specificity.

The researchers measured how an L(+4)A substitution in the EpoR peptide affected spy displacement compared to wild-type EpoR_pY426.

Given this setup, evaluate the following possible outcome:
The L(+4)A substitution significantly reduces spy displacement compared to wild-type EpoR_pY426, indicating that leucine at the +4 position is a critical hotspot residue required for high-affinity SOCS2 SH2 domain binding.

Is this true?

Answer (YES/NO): NO